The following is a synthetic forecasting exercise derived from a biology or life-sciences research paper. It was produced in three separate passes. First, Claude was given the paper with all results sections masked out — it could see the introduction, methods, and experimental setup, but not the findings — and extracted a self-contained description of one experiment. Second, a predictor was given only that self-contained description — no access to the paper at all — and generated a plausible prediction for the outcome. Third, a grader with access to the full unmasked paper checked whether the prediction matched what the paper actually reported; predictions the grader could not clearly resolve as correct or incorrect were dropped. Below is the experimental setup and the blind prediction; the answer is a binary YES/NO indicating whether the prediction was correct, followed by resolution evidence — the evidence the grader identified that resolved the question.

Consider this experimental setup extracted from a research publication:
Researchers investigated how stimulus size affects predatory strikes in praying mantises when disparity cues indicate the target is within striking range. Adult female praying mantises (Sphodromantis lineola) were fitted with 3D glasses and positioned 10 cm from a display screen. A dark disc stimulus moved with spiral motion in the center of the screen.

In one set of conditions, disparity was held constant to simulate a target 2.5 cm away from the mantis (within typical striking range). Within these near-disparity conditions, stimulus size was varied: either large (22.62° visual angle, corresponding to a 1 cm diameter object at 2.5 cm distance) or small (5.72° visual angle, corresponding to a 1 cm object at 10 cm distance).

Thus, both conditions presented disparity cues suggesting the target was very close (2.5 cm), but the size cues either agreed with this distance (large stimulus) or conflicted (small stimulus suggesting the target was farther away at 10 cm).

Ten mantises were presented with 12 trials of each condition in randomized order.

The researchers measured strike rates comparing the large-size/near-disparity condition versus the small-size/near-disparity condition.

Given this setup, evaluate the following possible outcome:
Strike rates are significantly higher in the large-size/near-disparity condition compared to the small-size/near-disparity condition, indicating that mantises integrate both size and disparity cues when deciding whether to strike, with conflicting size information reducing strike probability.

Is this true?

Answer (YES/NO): YES